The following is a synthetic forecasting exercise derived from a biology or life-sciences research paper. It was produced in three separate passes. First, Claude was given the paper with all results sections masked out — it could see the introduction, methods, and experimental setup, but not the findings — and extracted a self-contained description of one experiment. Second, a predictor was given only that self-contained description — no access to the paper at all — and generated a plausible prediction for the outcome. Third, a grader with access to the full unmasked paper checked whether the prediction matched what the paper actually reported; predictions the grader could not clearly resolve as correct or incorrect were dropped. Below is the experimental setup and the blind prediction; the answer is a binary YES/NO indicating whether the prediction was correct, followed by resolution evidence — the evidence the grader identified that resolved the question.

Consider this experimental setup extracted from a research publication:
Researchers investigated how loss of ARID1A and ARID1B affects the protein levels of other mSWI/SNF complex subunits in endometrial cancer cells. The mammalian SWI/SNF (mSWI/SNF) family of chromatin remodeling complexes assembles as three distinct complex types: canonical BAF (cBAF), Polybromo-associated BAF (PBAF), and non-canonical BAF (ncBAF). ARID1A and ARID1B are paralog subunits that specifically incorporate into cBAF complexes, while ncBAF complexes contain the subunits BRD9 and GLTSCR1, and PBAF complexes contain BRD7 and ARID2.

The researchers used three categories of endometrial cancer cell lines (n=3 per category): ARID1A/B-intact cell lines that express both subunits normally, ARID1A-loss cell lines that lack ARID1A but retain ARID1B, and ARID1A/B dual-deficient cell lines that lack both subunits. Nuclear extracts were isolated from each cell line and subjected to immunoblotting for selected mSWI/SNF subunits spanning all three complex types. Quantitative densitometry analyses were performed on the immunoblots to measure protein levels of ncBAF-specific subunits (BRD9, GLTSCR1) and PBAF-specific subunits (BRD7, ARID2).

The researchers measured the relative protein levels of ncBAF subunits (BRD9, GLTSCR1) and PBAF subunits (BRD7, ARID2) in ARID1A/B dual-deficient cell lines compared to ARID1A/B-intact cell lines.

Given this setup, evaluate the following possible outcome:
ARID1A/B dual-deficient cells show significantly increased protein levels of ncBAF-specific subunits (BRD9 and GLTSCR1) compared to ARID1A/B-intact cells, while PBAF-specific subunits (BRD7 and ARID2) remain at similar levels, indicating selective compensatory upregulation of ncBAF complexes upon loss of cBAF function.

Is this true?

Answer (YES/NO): NO